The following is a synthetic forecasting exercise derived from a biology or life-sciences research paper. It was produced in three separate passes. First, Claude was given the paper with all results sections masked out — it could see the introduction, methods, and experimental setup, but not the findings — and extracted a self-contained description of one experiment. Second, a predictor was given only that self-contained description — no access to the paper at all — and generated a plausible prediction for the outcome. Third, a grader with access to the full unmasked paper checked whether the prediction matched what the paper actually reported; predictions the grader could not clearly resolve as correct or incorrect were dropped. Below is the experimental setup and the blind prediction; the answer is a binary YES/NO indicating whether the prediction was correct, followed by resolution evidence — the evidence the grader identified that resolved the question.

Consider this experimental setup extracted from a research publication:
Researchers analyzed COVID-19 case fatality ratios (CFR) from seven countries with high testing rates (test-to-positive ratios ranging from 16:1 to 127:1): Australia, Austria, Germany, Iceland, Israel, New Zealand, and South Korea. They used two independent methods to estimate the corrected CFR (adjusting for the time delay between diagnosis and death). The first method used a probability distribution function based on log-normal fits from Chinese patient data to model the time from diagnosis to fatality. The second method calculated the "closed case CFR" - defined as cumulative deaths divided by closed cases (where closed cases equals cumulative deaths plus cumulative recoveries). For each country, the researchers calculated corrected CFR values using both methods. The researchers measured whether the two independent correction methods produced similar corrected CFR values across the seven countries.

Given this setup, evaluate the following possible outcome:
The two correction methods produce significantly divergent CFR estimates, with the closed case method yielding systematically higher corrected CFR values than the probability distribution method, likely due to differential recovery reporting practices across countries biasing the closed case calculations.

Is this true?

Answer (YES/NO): NO